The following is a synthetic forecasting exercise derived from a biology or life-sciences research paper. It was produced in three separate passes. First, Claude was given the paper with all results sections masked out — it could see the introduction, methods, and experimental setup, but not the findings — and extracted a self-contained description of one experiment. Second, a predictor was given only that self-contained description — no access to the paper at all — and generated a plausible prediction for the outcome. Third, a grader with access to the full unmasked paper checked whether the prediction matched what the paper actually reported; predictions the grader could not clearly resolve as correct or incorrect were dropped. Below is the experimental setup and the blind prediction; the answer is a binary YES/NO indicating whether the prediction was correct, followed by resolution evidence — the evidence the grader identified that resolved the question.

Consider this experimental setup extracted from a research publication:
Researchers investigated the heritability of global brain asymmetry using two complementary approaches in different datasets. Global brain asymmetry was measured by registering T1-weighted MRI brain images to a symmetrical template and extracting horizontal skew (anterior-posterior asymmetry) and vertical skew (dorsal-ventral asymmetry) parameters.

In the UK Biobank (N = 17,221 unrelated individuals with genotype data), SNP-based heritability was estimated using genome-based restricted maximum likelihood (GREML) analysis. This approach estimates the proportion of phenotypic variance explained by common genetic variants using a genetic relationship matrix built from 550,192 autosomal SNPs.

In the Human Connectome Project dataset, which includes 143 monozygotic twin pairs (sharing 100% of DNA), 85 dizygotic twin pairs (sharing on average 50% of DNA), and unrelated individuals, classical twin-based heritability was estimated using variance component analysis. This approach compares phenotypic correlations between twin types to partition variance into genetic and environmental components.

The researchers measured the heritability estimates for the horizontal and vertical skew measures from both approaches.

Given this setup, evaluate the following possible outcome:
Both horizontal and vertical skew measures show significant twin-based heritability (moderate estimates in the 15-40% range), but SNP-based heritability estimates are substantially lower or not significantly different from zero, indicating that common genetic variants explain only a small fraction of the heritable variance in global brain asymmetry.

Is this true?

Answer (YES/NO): NO